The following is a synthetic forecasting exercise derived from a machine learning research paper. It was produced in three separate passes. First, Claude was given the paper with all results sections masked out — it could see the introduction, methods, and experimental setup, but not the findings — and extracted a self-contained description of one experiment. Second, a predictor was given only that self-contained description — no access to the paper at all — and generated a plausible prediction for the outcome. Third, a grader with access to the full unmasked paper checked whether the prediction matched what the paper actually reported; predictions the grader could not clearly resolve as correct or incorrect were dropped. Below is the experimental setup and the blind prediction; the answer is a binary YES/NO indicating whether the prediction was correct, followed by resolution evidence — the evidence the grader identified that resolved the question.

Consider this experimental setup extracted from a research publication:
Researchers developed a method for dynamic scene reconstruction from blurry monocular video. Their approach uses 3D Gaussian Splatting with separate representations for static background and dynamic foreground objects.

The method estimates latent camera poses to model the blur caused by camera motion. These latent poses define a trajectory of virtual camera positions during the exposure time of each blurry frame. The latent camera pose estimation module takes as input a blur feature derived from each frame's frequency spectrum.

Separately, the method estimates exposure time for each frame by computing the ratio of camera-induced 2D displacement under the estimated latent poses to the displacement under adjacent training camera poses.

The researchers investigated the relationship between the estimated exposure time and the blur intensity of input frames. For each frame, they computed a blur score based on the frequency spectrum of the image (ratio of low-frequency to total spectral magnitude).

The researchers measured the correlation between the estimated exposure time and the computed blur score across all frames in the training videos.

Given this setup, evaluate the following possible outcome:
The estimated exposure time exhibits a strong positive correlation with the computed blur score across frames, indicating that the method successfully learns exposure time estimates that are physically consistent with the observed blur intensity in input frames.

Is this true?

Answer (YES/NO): YES